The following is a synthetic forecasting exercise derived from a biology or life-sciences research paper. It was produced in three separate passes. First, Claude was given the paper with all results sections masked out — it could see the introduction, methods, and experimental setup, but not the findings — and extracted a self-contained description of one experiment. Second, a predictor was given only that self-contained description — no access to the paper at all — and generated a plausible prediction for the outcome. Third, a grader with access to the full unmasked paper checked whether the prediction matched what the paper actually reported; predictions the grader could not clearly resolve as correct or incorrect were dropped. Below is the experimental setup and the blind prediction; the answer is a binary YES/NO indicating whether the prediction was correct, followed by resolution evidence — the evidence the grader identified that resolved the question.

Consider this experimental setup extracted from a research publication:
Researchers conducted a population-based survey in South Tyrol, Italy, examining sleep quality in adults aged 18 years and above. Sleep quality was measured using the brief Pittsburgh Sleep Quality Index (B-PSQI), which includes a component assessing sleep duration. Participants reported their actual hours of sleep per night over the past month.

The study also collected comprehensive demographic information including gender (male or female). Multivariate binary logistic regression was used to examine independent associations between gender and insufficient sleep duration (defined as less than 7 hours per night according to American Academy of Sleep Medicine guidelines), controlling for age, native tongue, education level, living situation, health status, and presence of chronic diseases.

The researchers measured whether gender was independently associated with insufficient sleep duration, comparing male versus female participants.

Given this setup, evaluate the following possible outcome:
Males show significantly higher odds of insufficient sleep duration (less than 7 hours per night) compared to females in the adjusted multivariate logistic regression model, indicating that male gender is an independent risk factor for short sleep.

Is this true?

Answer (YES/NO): NO